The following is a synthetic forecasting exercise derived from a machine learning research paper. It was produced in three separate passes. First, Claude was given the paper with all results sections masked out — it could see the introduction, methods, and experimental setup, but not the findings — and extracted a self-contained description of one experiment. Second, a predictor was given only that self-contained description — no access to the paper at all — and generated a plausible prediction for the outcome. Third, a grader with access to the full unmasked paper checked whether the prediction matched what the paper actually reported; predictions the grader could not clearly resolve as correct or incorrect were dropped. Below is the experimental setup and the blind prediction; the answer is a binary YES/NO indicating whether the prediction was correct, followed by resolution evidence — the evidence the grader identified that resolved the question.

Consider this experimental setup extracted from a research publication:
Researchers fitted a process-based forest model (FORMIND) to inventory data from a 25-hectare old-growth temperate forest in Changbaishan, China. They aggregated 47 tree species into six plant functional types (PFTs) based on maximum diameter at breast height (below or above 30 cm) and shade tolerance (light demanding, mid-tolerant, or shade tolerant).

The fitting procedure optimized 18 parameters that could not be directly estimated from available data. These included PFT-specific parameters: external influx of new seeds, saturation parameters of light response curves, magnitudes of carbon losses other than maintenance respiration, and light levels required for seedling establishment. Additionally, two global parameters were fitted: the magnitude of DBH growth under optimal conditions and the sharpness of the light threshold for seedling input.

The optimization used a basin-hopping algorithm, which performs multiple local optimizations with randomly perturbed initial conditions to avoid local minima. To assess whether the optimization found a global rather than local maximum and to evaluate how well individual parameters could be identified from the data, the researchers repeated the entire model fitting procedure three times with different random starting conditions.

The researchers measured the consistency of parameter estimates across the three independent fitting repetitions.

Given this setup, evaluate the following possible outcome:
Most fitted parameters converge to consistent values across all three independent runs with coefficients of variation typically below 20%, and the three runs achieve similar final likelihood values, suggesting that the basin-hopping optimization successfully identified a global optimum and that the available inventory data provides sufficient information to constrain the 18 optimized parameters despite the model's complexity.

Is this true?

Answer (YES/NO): NO